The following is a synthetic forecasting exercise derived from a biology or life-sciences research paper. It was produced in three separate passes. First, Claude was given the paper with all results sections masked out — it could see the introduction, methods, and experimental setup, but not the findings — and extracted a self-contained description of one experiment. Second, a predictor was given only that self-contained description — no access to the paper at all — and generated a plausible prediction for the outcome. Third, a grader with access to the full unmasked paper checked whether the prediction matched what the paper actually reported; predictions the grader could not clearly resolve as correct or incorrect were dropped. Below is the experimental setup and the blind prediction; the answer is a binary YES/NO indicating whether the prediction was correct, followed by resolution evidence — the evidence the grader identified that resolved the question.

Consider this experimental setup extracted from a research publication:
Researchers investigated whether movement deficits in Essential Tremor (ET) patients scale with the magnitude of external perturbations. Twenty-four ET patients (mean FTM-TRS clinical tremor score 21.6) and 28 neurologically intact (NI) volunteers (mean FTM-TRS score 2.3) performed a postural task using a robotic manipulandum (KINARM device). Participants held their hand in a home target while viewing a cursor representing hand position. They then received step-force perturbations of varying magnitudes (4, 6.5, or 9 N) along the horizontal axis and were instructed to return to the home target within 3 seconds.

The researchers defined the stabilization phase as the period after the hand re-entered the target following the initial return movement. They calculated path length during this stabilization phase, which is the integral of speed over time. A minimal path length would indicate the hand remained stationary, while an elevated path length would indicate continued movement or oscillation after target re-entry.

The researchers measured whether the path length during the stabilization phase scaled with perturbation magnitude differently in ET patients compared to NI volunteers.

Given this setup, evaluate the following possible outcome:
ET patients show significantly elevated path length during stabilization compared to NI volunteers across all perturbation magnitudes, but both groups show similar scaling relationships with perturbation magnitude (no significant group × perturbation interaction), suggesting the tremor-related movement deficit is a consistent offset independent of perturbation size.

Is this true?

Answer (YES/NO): NO